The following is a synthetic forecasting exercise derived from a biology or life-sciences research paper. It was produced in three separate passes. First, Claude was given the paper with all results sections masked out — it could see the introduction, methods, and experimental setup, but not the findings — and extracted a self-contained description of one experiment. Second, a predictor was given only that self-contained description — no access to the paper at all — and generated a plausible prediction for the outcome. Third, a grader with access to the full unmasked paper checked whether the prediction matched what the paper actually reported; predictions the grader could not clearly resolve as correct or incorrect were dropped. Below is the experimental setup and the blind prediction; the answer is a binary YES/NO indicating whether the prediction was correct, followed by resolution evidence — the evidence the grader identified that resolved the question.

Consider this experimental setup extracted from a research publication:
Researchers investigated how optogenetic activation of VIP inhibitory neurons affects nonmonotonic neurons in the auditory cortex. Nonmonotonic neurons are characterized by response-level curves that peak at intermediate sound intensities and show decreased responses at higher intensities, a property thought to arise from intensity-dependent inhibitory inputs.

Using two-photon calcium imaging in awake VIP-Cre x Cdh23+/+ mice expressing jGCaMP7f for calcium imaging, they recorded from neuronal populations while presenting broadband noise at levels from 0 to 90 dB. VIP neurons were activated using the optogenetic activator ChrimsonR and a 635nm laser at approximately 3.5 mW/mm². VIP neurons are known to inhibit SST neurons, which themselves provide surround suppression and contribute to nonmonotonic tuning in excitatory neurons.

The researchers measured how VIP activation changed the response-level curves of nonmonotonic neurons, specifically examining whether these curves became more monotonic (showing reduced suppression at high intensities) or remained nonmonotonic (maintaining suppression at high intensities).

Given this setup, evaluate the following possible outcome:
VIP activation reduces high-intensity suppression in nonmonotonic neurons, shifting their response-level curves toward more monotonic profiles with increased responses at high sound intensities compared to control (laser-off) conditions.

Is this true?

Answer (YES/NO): NO